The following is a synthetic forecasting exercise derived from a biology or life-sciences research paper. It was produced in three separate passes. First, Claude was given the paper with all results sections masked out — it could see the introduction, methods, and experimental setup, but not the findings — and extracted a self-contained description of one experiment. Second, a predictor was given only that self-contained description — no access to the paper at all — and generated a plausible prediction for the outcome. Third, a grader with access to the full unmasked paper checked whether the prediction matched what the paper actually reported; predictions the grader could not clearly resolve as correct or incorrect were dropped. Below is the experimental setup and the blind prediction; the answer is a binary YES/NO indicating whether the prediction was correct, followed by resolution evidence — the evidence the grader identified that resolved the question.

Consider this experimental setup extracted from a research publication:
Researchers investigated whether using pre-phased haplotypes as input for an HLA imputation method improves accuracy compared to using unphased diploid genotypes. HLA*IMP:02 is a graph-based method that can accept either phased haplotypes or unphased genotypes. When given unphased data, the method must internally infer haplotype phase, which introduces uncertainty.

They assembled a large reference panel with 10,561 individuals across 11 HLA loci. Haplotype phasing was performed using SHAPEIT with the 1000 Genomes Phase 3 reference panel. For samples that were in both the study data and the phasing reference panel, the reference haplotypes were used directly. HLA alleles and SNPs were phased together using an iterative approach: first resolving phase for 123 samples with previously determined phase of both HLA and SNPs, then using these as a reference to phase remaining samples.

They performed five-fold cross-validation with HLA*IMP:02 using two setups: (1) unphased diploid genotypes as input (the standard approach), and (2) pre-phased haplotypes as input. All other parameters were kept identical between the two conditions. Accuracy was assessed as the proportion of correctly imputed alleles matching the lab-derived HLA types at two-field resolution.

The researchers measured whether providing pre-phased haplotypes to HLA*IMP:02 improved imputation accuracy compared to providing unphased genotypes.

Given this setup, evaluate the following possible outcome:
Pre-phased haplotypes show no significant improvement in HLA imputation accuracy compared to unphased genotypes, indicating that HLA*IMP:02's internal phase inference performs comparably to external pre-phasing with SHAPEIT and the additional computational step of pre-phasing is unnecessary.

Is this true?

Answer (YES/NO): YES